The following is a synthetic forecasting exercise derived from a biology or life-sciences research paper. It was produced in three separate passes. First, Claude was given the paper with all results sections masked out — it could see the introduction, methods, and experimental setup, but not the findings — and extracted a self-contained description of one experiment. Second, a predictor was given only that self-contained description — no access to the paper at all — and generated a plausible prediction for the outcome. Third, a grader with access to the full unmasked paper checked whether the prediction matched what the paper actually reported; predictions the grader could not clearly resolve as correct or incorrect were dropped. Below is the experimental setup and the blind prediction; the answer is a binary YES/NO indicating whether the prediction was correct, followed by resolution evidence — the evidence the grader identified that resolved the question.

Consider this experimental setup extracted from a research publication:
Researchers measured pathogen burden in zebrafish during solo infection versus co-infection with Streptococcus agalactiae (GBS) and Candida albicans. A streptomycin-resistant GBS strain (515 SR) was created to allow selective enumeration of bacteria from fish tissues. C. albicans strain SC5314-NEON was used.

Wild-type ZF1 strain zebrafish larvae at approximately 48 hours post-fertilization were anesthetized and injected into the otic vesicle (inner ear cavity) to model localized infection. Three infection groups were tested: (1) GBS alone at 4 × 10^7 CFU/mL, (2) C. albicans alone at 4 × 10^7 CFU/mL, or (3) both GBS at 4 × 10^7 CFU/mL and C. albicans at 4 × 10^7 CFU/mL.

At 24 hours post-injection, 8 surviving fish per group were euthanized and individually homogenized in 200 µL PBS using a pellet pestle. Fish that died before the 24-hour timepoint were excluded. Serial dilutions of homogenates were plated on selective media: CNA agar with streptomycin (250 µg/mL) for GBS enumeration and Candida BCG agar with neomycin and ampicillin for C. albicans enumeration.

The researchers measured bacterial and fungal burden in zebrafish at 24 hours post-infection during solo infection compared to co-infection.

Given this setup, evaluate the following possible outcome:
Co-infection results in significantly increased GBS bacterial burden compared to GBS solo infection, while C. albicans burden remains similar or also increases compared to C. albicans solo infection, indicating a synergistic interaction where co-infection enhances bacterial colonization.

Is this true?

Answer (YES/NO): YES